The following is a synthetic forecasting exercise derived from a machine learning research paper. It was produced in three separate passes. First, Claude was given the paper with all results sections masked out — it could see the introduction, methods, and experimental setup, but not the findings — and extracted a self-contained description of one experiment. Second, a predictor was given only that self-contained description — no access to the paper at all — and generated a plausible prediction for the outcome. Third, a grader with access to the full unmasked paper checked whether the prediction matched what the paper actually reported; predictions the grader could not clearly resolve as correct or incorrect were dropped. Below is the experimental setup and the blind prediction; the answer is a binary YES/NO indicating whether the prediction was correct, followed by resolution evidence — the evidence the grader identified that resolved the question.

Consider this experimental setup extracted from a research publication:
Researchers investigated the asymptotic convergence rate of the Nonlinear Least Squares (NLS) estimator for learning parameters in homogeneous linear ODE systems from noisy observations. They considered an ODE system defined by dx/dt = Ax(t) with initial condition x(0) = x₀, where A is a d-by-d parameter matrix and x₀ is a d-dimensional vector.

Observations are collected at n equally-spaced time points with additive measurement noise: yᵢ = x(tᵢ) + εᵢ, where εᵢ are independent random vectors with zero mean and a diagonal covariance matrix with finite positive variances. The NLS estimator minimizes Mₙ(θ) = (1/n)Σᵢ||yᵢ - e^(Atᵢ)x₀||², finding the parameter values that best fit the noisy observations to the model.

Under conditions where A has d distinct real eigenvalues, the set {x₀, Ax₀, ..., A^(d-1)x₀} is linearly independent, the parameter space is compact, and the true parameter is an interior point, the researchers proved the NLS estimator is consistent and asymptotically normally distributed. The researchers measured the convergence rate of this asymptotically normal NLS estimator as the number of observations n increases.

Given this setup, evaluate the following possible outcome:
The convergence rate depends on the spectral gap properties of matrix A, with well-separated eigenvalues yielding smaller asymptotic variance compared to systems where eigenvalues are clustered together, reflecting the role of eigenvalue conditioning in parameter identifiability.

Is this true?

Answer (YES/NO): NO